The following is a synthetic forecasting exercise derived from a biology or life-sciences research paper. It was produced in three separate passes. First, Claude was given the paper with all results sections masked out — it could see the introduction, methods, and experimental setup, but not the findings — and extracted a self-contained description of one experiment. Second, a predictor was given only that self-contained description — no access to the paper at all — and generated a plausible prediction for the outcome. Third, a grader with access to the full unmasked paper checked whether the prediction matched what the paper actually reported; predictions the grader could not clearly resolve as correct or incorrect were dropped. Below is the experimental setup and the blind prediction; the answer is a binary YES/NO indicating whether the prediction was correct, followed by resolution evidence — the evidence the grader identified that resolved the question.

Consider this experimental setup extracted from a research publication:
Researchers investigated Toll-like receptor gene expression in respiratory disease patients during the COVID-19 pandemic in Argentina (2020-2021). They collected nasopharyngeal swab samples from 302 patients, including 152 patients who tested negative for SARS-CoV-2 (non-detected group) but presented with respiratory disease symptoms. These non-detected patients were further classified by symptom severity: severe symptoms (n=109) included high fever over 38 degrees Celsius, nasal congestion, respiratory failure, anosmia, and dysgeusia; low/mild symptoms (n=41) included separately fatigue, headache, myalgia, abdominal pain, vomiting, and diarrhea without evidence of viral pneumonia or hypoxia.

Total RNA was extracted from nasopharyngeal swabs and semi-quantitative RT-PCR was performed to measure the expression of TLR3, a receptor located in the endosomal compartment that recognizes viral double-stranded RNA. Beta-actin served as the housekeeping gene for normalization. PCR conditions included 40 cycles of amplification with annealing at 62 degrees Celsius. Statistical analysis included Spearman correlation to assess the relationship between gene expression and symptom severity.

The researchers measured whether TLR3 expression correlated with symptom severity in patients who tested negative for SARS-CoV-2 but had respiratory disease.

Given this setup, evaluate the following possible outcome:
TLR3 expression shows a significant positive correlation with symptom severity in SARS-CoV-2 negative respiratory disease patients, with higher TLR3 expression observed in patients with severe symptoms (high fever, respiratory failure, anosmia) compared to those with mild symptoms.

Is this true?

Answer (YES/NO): NO